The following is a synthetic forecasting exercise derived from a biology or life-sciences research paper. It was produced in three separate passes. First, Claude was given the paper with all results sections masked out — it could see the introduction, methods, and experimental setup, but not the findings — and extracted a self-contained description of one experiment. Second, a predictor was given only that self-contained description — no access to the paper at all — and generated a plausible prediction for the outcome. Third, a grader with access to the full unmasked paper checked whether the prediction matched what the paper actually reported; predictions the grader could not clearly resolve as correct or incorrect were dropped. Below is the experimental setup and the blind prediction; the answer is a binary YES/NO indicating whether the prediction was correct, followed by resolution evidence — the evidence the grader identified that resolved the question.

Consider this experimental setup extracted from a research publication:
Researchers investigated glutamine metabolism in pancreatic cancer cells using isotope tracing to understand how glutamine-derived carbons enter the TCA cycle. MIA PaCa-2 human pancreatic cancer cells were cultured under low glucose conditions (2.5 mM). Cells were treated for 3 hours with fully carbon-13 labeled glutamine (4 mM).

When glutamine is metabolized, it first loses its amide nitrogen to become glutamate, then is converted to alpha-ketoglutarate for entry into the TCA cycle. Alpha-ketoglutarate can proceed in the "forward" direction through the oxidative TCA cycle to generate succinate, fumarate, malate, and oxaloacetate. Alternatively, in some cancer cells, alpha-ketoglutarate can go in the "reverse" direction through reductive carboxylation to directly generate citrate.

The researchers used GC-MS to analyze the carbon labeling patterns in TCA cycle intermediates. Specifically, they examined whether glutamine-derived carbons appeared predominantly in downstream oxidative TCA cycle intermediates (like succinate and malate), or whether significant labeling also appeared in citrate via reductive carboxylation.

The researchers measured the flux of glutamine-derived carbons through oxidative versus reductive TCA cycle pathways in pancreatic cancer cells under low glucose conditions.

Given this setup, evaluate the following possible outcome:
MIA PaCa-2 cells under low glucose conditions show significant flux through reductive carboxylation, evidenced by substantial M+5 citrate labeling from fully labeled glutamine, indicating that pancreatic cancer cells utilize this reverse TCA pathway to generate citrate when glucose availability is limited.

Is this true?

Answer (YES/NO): YES